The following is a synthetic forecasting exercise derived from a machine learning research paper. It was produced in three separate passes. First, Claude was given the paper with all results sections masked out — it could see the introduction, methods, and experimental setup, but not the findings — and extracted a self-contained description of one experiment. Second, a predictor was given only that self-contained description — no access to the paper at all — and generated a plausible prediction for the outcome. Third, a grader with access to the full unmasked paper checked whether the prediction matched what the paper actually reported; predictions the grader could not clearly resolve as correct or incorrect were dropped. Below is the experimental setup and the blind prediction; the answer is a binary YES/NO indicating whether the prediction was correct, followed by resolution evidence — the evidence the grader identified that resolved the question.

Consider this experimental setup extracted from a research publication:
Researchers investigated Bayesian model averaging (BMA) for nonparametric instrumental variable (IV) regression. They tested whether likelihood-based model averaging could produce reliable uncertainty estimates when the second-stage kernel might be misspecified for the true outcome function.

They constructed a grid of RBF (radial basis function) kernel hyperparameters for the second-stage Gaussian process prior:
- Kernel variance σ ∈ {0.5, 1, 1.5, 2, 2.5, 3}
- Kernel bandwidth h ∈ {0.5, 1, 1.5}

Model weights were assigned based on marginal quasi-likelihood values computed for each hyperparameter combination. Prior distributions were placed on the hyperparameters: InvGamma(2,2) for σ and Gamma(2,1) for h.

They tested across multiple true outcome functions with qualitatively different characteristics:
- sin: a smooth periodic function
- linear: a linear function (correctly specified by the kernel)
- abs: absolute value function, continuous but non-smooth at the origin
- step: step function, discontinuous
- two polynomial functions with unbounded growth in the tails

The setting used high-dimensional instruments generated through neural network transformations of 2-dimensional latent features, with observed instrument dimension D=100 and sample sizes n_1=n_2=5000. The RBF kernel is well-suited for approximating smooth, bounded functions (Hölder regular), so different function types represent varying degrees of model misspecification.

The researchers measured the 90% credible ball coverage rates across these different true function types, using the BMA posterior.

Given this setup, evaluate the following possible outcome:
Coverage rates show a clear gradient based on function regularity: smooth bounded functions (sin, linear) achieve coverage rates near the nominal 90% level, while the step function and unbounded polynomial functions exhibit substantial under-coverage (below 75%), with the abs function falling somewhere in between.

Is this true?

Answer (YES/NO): NO